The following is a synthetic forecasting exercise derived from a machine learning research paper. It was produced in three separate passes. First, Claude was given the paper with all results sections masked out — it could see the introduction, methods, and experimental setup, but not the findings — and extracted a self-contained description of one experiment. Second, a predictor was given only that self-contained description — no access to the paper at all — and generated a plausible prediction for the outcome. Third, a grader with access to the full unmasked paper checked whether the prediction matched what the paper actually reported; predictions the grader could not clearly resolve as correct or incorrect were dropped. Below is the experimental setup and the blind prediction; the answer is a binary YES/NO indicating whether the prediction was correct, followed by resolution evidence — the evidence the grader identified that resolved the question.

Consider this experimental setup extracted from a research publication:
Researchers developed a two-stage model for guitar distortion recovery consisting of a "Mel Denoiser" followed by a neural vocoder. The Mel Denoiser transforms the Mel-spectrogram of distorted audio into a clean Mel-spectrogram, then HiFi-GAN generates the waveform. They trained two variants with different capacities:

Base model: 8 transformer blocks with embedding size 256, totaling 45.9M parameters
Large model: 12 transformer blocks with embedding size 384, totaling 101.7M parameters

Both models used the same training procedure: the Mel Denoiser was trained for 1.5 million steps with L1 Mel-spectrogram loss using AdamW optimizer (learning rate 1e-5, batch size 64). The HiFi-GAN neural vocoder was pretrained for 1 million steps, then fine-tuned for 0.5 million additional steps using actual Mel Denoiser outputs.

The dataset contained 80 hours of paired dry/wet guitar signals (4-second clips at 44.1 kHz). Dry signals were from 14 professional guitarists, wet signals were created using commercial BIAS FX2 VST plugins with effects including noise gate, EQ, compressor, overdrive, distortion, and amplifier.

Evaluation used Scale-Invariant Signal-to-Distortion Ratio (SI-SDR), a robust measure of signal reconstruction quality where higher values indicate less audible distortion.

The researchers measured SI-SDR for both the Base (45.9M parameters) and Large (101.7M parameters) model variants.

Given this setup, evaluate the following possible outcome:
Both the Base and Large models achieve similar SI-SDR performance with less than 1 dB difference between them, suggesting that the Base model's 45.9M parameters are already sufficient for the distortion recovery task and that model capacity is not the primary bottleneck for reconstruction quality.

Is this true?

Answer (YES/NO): NO